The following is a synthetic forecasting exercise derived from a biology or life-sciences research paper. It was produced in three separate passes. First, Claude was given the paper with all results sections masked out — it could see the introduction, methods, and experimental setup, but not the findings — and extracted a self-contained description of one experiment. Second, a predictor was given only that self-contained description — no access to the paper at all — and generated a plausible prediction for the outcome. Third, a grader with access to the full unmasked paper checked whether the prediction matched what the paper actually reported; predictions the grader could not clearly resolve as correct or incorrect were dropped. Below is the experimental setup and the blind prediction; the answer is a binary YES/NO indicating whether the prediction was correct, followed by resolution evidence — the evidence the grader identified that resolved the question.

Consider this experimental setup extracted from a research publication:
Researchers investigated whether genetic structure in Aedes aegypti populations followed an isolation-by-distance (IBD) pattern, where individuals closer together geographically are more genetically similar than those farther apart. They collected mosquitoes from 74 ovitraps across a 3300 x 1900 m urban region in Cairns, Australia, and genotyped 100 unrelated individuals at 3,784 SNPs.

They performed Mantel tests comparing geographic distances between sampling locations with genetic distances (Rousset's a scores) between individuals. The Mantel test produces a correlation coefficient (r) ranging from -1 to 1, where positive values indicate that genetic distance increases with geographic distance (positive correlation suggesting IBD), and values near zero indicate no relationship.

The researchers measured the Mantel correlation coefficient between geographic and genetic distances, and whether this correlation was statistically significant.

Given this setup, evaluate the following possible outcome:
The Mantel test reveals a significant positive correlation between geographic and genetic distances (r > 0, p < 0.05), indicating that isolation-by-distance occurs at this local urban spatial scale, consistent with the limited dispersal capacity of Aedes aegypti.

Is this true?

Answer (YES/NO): YES